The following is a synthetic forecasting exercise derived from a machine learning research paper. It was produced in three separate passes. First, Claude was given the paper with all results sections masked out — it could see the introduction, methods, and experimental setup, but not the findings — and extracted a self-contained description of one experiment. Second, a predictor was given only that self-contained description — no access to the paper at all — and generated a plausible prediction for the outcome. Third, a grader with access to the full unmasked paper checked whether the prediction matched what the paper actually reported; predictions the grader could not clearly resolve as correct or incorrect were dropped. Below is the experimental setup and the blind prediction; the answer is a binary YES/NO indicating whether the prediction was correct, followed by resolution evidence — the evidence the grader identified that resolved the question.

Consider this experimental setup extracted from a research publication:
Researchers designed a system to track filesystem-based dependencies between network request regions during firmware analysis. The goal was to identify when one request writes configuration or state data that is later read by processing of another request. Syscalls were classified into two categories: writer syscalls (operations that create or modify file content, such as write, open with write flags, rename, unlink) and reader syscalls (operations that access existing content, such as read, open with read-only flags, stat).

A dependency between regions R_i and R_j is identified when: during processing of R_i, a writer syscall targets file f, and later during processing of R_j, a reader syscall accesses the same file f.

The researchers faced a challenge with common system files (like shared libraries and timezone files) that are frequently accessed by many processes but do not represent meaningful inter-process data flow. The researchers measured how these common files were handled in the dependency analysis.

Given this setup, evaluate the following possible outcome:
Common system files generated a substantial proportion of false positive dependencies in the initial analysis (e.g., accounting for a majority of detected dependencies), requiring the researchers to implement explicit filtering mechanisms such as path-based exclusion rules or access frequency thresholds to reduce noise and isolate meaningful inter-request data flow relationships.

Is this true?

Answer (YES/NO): YES